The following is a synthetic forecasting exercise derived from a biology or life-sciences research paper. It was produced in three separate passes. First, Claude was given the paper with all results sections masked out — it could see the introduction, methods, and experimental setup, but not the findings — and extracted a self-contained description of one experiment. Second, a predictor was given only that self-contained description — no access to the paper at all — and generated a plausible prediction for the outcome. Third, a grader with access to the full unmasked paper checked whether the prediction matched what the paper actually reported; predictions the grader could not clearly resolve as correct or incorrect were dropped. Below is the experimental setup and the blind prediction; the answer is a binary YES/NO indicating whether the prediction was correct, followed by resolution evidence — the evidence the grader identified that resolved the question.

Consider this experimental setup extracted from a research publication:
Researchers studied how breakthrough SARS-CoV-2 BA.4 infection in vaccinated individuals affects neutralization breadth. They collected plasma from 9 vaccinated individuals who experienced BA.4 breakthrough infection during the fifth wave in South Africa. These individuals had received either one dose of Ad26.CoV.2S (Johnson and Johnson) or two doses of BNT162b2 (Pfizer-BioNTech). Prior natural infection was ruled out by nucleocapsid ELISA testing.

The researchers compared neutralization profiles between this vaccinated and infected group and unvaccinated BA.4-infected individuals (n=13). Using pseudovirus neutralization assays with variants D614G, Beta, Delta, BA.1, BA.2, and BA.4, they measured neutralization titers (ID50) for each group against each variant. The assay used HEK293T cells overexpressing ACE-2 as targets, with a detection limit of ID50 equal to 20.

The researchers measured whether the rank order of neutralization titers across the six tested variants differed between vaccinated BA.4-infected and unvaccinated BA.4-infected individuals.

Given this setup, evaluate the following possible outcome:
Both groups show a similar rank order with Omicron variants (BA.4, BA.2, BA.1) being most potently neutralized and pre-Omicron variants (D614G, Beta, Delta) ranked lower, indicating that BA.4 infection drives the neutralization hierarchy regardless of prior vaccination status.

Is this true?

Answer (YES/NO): NO